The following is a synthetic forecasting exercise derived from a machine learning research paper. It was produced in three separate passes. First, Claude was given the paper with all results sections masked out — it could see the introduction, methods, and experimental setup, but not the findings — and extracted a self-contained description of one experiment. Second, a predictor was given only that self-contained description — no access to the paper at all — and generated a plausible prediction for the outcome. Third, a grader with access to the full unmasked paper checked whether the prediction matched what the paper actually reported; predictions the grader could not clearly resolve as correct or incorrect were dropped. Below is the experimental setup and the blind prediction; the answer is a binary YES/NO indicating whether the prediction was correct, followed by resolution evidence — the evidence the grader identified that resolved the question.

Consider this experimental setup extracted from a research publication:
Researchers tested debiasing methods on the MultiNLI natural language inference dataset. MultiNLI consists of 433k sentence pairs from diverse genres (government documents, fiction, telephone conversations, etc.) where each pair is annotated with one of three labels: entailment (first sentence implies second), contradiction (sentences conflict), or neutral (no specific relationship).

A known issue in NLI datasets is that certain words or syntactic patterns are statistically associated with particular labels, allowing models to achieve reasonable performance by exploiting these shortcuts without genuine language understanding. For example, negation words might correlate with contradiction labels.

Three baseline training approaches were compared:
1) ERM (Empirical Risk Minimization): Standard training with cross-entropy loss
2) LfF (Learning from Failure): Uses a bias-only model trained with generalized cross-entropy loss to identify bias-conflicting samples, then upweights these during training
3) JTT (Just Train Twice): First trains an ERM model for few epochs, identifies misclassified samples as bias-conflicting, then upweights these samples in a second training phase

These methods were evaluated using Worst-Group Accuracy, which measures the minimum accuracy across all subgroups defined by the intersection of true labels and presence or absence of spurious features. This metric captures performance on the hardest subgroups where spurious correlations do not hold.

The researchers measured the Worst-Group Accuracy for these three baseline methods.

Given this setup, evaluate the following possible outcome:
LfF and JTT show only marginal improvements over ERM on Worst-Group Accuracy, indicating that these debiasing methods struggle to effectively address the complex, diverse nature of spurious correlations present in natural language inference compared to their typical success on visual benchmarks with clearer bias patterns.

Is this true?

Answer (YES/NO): NO